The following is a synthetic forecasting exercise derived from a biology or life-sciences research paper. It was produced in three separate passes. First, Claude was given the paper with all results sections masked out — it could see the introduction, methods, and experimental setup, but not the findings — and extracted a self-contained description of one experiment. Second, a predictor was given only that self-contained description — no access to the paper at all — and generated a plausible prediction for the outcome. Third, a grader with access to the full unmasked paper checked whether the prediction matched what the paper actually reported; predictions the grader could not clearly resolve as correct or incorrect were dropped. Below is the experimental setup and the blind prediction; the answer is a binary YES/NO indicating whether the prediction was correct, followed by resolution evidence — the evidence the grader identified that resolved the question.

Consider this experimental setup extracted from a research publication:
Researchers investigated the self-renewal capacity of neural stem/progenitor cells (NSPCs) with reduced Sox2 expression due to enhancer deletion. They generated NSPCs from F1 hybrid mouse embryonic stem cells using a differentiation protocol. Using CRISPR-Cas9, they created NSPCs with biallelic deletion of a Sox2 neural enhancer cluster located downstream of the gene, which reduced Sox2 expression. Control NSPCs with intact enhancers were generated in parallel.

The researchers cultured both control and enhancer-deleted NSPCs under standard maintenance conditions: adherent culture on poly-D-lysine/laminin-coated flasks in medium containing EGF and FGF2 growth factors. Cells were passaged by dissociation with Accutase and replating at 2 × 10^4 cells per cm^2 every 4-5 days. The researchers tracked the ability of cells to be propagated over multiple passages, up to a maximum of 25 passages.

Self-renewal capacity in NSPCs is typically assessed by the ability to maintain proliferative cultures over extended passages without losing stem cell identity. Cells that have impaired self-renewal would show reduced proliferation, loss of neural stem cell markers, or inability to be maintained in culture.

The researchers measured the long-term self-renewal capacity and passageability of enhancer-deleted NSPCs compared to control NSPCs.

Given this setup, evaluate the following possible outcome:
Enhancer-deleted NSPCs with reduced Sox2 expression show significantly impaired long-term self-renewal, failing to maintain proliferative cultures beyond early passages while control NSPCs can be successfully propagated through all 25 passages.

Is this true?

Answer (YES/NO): NO